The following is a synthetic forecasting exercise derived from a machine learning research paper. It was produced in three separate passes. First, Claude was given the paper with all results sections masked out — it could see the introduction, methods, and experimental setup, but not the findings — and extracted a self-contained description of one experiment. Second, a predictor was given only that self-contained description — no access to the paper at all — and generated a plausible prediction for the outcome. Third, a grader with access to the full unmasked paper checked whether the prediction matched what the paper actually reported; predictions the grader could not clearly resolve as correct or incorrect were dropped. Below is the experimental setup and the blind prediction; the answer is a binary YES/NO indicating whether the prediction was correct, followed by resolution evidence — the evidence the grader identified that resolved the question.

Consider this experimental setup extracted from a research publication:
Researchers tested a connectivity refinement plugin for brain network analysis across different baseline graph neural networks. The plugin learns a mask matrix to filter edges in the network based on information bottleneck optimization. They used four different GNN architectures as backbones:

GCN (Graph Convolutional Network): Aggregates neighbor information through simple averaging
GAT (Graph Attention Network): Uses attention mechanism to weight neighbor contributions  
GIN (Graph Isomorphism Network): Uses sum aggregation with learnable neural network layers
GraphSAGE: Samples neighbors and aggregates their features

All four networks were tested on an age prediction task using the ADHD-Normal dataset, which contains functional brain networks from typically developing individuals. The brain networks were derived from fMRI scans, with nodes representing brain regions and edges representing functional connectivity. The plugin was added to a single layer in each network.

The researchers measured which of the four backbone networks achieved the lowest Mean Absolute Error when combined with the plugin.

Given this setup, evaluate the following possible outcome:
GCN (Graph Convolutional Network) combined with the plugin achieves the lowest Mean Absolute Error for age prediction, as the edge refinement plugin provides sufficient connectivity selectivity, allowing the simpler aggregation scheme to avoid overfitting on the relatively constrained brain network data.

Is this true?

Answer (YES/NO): NO